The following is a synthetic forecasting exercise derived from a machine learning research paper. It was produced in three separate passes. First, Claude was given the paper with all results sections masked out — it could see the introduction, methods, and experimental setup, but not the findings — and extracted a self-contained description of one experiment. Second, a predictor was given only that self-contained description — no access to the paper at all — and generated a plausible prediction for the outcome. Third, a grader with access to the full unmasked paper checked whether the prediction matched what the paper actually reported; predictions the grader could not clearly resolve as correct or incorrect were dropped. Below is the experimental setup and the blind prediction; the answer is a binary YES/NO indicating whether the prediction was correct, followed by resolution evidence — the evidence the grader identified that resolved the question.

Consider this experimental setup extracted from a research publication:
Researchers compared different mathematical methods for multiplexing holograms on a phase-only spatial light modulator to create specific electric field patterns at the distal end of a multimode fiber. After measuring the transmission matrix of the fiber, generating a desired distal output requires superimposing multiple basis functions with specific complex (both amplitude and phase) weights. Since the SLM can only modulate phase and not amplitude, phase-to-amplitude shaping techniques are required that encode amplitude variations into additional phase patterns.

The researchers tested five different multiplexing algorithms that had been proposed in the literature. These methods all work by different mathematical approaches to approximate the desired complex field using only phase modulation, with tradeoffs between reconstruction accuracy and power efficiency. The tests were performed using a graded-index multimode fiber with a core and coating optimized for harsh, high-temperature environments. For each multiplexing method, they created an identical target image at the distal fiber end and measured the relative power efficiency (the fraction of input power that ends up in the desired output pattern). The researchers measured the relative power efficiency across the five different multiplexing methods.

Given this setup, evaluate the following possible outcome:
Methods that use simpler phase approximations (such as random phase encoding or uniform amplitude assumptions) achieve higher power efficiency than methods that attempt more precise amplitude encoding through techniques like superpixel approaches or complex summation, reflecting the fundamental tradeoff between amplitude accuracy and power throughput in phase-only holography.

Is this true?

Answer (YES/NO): YES